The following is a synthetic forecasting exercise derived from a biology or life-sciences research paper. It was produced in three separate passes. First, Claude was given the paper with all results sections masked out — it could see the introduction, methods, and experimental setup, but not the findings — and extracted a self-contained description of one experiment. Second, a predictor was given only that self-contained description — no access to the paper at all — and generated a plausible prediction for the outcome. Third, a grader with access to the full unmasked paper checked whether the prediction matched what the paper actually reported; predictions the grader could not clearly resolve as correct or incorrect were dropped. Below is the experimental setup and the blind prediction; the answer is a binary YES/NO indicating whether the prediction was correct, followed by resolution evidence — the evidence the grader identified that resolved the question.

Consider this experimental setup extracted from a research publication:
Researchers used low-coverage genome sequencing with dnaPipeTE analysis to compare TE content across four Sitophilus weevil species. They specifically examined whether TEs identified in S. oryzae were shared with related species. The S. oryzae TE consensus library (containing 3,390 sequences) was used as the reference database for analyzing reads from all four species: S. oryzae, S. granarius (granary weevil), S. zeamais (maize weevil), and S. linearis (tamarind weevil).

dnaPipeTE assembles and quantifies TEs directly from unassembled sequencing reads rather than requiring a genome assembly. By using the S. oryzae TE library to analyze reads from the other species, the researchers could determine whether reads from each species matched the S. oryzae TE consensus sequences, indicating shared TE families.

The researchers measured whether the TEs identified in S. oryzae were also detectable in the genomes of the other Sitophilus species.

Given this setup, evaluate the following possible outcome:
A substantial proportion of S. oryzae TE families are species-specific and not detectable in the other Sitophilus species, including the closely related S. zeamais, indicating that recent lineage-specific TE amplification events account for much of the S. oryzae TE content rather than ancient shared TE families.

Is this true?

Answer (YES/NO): NO